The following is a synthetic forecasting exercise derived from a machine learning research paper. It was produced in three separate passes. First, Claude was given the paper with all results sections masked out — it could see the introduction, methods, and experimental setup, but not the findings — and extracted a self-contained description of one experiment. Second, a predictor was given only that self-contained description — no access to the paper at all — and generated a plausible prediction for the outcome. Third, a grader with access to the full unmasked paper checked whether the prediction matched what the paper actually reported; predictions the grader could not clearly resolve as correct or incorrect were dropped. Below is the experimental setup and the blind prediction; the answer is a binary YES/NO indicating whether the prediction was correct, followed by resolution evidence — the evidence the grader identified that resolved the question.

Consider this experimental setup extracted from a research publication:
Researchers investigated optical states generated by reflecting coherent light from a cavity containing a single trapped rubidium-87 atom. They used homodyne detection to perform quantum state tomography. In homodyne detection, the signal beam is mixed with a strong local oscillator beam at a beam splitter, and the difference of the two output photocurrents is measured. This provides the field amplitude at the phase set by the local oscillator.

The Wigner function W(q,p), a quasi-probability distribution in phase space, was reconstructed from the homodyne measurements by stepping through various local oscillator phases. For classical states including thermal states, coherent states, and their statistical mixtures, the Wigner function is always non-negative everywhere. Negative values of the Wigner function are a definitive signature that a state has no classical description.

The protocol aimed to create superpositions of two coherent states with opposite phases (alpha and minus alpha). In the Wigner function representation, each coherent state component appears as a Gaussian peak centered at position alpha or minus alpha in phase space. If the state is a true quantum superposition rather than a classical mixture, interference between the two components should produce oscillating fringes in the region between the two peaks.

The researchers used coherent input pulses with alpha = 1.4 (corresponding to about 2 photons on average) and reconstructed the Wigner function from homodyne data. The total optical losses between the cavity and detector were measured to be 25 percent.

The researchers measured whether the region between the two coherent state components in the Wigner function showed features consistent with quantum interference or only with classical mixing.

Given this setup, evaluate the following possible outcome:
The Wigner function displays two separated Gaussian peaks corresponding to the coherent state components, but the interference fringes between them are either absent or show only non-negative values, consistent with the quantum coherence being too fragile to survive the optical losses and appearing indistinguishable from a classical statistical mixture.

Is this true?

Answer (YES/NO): NO